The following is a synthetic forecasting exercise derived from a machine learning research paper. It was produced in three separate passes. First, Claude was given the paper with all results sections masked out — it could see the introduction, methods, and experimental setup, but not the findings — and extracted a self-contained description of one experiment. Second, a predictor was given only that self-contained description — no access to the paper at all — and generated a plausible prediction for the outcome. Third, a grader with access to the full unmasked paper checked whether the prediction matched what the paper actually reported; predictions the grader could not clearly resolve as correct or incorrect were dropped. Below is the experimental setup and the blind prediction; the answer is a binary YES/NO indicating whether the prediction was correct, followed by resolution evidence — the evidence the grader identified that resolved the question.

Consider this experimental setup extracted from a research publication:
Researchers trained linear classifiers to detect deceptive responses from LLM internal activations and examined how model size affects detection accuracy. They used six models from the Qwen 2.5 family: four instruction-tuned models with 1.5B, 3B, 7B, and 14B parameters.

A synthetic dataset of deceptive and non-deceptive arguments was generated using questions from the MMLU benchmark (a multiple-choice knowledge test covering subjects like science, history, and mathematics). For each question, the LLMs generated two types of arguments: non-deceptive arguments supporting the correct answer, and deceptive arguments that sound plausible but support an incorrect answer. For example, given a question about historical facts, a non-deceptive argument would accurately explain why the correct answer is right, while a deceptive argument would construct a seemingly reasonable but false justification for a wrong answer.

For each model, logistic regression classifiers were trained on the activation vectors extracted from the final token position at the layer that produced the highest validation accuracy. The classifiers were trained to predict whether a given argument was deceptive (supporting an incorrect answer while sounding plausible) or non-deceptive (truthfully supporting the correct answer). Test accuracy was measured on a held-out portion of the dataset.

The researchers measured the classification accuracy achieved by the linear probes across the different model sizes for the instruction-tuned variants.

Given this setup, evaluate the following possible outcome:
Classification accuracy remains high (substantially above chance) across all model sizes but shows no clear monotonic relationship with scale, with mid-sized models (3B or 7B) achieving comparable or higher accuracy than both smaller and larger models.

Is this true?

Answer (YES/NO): NO